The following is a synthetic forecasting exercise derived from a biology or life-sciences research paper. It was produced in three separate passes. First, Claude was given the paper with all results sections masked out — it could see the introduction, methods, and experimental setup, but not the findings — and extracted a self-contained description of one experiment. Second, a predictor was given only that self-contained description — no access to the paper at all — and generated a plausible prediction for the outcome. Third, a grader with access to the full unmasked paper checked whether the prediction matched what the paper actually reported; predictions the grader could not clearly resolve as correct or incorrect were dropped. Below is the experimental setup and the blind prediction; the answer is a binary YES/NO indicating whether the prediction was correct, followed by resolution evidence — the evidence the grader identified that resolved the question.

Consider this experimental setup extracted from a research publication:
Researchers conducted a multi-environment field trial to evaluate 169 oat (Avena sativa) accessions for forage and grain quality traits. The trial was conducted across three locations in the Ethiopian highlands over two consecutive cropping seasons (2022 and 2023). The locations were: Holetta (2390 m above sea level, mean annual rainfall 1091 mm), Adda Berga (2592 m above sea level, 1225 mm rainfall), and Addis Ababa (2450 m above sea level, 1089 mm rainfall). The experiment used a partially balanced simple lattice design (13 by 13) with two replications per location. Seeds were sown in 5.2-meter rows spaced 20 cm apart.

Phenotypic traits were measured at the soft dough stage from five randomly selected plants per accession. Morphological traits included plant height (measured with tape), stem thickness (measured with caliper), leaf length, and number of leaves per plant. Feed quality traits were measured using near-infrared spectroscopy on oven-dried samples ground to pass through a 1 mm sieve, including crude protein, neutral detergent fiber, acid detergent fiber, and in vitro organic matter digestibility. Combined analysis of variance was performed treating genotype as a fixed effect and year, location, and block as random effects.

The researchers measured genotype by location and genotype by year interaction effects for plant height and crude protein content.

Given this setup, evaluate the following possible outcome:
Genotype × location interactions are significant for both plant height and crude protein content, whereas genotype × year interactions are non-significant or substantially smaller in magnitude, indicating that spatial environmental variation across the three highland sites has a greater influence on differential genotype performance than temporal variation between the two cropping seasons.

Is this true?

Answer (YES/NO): NO